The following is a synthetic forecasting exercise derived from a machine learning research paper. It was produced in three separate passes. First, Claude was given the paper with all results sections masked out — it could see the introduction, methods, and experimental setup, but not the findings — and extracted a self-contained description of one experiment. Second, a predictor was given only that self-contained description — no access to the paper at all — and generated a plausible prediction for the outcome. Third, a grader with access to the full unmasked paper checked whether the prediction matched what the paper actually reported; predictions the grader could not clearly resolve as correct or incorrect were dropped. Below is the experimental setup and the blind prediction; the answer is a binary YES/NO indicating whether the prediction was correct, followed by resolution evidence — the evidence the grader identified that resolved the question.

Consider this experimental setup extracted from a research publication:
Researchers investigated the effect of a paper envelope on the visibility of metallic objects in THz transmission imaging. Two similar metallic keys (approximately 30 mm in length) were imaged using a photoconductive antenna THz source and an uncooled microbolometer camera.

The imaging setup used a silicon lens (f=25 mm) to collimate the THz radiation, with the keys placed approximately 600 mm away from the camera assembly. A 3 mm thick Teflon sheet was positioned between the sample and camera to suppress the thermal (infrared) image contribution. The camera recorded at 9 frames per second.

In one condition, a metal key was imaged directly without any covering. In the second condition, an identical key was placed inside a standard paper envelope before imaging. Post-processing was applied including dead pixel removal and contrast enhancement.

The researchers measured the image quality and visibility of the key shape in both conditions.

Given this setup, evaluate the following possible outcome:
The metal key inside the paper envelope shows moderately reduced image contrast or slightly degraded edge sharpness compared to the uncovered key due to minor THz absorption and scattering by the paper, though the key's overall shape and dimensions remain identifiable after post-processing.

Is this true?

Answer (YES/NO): NO